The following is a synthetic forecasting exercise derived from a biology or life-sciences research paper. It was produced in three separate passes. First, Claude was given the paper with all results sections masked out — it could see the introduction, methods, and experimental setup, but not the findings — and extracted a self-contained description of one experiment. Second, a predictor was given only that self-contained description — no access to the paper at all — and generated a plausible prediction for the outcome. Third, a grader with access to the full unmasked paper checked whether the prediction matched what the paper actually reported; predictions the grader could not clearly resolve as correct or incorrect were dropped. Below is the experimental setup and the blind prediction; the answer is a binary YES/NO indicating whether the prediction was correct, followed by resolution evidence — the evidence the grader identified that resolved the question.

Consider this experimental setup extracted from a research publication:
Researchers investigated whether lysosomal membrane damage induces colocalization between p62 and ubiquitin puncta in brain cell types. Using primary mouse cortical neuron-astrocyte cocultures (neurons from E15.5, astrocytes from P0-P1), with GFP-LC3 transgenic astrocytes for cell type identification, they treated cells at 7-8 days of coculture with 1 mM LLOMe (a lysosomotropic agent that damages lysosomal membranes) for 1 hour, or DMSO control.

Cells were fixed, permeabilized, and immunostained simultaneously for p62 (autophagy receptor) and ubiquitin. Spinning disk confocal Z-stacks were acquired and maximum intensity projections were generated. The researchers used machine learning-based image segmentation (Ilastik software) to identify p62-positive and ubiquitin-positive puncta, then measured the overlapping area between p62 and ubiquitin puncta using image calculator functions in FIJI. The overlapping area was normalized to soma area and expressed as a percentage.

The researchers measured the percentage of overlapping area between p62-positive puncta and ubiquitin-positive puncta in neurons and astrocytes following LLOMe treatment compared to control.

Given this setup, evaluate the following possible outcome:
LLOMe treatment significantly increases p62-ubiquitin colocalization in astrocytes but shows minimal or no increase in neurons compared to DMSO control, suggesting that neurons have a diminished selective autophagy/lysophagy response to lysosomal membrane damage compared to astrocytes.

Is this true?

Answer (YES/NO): NO